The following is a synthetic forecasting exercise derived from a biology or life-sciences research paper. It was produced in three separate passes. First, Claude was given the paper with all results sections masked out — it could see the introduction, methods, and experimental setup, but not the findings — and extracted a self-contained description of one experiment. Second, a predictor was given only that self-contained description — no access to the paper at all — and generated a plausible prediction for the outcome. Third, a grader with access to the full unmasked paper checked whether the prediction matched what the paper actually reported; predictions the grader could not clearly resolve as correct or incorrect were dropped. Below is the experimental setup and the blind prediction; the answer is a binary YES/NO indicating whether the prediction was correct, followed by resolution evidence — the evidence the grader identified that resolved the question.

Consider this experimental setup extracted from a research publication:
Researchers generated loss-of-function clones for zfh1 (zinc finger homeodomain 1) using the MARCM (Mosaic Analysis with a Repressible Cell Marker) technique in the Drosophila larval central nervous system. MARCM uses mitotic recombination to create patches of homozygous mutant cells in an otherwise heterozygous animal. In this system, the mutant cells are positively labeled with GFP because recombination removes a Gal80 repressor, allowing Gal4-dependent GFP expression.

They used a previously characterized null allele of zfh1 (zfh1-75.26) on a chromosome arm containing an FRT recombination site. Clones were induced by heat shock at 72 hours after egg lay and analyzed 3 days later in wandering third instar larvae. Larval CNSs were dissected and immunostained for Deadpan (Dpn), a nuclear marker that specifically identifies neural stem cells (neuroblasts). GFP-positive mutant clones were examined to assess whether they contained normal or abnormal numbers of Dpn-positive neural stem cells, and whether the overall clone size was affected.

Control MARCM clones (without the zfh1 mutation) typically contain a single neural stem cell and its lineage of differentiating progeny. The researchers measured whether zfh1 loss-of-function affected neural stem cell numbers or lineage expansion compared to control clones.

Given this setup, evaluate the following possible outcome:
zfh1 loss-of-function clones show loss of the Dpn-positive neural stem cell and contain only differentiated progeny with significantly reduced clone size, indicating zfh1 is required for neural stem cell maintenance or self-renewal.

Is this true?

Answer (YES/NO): NO